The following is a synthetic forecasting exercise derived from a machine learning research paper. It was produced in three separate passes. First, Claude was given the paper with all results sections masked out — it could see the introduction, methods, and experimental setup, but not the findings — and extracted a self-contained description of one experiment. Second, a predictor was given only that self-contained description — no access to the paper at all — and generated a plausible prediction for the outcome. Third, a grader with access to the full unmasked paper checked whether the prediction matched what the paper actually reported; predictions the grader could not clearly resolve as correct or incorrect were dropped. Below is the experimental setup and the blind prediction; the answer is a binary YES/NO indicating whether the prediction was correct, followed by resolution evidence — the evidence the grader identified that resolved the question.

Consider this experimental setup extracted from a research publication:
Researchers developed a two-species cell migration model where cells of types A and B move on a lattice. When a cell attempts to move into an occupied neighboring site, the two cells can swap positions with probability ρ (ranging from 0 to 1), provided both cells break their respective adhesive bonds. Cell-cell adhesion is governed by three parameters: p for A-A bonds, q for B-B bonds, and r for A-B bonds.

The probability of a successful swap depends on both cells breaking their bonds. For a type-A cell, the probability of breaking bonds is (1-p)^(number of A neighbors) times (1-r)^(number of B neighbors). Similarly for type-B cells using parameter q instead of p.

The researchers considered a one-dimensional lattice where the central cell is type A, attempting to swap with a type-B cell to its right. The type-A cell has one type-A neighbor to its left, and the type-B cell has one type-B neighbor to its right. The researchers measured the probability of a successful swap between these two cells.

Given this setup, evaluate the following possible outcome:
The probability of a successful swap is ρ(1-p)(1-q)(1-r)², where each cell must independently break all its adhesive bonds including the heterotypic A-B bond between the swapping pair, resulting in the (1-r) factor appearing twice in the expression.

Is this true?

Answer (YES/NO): YES